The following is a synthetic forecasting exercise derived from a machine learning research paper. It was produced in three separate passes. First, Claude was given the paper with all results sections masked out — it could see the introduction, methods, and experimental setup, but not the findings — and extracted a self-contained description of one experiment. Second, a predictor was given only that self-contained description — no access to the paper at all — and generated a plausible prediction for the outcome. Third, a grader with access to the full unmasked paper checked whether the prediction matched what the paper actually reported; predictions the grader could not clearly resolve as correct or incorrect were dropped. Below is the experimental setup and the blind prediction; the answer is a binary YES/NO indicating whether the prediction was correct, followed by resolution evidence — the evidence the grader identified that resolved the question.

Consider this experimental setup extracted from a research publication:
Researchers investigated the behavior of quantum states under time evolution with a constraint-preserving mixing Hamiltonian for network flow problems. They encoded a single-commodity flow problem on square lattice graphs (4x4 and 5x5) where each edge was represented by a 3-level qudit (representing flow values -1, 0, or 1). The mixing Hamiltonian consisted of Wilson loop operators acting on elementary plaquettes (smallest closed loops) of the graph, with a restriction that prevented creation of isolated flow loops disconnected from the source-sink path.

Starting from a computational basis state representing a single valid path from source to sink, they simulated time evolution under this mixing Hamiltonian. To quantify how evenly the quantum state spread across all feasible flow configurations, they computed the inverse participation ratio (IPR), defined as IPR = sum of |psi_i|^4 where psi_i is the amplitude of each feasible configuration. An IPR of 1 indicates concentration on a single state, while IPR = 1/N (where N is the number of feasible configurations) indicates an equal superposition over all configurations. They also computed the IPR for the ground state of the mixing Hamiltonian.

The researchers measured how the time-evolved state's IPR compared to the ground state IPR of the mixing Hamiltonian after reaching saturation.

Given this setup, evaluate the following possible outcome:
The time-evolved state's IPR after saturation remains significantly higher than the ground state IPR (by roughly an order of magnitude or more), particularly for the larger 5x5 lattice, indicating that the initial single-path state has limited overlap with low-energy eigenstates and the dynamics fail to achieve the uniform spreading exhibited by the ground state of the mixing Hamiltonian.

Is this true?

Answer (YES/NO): NO